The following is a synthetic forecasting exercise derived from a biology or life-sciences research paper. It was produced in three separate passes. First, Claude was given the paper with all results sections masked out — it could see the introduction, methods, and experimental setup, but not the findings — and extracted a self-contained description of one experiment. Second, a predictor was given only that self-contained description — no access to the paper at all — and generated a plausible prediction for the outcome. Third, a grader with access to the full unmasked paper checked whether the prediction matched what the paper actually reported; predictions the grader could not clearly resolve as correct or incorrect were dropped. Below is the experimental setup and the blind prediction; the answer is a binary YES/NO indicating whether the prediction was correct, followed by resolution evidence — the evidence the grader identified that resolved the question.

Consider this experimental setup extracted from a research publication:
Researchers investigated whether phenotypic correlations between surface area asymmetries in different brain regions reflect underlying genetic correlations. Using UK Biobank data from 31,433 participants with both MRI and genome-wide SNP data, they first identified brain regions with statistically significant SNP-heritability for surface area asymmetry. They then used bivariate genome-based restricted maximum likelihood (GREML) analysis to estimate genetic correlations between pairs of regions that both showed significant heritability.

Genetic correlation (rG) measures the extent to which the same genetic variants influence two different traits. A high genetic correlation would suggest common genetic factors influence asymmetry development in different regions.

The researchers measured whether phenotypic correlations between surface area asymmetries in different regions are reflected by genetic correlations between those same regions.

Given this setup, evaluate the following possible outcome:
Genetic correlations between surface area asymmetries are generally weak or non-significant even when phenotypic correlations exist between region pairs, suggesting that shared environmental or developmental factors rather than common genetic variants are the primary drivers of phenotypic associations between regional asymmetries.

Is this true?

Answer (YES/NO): NO